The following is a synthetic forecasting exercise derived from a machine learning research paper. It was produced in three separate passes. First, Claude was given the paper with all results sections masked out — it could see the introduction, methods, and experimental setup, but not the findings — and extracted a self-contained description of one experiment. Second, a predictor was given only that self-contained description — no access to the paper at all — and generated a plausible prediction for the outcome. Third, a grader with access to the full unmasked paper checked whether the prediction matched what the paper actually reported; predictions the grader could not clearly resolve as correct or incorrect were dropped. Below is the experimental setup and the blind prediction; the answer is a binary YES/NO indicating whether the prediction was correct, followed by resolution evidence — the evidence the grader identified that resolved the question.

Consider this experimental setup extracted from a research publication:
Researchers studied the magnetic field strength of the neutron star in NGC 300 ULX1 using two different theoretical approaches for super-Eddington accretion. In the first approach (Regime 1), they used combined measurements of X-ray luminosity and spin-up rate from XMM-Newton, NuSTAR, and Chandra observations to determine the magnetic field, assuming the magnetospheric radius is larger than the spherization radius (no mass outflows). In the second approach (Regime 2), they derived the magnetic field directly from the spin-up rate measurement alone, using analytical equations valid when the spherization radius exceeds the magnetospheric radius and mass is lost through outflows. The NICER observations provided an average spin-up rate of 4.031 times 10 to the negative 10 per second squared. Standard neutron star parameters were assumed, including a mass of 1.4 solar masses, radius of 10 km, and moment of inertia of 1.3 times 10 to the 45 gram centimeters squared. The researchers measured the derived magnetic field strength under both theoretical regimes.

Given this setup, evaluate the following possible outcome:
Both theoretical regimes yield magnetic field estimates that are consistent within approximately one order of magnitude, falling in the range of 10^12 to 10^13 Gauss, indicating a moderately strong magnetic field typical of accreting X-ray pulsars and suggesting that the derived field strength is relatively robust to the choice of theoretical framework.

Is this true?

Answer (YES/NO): YES